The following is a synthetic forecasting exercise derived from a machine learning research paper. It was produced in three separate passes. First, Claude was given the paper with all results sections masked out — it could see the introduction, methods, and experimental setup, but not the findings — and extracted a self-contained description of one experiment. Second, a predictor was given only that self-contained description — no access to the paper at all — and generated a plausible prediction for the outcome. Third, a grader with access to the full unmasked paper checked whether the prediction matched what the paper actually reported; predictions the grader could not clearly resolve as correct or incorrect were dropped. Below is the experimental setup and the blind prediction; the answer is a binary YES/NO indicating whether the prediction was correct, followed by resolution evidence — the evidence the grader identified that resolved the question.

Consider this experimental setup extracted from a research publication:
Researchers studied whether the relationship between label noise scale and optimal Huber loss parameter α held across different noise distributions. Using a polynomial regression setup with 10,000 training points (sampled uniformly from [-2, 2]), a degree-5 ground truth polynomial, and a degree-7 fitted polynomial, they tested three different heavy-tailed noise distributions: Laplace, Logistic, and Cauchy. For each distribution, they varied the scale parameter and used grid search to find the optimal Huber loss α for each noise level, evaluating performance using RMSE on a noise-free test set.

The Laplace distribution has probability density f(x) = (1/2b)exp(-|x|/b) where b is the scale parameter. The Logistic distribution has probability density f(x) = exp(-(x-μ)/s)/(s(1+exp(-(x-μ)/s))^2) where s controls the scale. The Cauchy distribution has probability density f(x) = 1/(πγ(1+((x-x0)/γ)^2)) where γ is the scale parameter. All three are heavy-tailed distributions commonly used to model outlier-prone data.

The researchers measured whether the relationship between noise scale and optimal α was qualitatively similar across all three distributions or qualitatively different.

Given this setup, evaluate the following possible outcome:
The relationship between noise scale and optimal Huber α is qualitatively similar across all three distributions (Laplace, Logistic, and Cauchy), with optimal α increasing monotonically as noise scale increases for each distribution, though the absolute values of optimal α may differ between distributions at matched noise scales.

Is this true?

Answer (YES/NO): YES